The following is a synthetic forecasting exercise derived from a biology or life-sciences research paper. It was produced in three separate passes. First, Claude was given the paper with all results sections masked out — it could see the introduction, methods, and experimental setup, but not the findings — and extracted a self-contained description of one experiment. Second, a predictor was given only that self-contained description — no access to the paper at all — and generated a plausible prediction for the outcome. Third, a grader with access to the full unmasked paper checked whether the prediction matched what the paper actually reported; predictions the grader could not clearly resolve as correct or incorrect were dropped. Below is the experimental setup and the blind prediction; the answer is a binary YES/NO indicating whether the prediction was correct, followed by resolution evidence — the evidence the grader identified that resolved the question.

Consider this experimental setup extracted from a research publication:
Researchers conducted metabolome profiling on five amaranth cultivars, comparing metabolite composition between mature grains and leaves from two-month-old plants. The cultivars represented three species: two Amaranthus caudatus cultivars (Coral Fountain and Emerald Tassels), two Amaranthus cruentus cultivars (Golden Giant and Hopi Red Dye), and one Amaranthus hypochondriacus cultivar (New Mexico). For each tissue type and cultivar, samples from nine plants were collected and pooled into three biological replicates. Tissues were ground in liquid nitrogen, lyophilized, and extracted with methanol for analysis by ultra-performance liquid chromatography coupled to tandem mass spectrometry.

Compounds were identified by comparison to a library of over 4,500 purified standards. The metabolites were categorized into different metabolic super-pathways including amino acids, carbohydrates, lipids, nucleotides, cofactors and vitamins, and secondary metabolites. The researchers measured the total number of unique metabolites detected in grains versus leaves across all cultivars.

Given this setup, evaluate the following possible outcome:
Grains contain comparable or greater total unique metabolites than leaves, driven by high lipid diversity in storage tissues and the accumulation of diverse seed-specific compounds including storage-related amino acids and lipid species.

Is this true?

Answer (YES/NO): NO